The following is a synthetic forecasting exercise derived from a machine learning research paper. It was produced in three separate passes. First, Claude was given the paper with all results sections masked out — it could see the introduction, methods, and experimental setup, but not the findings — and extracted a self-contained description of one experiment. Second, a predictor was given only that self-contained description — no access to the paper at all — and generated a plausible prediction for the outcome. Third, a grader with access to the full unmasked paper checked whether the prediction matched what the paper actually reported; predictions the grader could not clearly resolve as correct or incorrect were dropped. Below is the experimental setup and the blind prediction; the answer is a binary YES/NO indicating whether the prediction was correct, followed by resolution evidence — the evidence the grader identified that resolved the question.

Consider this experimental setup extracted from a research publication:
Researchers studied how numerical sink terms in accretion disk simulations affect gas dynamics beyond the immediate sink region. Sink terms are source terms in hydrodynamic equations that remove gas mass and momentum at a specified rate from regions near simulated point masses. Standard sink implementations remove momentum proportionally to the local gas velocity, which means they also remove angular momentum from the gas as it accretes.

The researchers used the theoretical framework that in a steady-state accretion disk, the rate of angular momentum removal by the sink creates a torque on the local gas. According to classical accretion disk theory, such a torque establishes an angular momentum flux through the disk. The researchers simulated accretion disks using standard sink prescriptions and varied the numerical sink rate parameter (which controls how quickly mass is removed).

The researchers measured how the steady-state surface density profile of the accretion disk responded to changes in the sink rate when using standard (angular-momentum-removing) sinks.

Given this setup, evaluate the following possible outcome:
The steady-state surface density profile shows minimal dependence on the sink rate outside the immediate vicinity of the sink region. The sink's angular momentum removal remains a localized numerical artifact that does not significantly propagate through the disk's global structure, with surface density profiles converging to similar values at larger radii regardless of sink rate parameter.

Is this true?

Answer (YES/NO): NO